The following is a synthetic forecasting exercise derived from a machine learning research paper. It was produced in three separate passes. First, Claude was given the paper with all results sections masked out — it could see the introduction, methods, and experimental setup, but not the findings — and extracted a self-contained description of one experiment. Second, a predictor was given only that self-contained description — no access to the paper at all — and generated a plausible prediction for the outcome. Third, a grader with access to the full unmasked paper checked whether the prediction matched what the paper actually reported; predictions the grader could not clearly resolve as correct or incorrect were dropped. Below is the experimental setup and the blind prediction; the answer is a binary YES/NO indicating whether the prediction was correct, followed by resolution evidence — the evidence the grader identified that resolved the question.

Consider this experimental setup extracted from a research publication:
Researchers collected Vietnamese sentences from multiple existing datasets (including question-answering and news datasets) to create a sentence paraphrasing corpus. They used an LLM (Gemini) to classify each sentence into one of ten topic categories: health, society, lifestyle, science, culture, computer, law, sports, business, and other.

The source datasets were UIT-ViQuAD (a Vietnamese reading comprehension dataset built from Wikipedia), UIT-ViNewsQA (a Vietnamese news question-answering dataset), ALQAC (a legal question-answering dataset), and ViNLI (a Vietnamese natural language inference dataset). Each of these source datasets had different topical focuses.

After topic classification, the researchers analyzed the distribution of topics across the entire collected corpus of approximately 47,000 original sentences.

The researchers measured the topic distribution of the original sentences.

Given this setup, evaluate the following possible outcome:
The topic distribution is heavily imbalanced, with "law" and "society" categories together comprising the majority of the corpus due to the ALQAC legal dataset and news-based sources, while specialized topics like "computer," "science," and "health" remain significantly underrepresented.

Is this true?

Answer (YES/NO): NO